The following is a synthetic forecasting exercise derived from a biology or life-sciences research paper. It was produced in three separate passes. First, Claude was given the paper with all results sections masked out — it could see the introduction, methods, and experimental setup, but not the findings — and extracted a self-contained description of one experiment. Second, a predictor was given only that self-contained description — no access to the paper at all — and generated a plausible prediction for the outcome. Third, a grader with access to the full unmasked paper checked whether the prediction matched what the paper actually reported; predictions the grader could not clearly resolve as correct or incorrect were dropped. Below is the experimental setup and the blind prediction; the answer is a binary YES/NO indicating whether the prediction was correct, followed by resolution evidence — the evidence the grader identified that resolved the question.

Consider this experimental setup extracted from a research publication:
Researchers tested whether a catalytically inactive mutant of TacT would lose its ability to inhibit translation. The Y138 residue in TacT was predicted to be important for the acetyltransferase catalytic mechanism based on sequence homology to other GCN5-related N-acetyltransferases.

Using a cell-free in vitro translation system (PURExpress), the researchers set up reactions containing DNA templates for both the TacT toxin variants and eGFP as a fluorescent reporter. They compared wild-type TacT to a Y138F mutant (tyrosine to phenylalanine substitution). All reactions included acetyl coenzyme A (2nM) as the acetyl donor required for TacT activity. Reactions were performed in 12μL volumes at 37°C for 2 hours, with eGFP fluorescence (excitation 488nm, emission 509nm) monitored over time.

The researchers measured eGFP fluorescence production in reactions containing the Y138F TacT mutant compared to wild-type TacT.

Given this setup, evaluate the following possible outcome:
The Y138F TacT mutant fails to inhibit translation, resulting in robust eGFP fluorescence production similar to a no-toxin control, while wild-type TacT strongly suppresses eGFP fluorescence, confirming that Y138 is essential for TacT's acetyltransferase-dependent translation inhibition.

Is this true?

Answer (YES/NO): NO